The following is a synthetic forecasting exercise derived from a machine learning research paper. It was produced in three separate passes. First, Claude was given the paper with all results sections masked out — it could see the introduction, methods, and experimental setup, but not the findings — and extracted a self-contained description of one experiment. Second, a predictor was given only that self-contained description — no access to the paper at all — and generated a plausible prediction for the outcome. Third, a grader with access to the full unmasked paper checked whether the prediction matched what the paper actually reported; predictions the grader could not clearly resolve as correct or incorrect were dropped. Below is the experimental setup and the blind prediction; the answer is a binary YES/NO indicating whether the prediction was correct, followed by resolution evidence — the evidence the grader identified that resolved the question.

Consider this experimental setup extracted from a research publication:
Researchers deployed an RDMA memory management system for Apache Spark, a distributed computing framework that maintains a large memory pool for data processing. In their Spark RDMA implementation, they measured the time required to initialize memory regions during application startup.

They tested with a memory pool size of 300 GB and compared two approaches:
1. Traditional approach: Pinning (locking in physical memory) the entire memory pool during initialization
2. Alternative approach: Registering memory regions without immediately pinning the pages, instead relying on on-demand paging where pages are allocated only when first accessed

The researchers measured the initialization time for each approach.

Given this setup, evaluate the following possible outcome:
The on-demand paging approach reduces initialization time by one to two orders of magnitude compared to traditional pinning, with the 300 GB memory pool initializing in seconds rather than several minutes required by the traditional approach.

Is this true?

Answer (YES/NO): YES